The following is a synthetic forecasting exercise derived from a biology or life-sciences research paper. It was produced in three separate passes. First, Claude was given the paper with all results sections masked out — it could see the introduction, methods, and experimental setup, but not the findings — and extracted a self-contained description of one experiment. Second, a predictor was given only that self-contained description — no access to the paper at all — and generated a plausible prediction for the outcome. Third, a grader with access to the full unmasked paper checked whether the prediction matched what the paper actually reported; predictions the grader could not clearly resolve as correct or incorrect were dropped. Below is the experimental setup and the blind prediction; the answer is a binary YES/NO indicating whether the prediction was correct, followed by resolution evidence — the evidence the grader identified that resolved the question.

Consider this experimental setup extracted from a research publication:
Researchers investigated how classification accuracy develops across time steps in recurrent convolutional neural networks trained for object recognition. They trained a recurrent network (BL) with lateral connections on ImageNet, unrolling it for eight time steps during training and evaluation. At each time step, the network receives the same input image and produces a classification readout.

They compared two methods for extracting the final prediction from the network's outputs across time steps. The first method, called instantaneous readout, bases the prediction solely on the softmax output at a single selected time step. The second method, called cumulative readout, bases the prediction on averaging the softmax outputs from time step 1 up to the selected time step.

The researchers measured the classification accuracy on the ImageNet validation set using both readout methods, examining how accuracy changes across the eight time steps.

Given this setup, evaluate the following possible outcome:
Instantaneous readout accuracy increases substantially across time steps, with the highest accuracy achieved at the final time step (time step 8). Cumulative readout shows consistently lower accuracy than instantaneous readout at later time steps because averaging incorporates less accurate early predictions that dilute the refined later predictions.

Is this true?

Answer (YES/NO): NO